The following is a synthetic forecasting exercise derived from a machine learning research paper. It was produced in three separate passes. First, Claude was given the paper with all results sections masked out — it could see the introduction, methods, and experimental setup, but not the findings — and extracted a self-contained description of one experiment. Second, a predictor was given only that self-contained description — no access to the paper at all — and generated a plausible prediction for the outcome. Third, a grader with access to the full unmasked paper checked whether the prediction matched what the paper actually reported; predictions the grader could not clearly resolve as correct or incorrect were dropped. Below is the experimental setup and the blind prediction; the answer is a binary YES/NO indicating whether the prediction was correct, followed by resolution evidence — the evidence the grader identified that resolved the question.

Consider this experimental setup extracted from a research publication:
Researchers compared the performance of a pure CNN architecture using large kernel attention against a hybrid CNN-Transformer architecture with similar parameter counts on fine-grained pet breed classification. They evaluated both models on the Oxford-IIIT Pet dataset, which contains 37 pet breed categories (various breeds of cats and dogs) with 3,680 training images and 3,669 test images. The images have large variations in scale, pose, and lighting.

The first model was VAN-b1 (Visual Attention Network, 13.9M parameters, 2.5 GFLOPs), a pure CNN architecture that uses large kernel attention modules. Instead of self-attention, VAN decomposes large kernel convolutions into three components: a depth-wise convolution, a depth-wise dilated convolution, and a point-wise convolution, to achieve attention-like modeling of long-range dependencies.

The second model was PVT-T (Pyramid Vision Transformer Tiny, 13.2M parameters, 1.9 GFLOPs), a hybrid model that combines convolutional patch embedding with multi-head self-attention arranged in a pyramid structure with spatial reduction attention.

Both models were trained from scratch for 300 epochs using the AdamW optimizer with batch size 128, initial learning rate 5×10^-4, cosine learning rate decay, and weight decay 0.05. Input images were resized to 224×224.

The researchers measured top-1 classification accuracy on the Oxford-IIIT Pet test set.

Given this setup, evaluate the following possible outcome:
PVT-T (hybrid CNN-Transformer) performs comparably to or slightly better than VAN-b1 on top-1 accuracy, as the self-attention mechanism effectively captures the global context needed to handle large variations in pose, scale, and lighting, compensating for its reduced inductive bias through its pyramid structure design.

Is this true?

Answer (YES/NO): NO